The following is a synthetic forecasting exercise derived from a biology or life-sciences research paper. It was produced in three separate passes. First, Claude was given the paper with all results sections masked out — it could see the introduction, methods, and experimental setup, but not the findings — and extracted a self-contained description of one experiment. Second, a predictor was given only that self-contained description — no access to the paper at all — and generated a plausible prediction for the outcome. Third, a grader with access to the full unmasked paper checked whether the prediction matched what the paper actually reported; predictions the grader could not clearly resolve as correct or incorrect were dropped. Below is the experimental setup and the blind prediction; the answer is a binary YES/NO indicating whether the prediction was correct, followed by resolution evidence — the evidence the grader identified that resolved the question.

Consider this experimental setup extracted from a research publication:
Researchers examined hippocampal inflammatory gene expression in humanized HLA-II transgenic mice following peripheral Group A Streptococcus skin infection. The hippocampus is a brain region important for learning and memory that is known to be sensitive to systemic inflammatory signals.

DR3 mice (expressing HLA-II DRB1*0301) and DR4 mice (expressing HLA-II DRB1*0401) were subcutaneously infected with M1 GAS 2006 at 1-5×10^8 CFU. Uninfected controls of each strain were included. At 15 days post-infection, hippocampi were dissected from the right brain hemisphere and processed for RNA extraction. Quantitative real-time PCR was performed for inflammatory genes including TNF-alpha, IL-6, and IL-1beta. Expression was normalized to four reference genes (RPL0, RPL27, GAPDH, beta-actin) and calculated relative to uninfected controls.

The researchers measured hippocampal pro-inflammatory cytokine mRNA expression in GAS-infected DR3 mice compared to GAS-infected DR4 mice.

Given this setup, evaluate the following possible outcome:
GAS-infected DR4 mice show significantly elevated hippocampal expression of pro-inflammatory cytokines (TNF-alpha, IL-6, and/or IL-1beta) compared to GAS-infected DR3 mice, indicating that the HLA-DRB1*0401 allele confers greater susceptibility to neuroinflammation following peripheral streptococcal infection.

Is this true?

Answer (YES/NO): NO